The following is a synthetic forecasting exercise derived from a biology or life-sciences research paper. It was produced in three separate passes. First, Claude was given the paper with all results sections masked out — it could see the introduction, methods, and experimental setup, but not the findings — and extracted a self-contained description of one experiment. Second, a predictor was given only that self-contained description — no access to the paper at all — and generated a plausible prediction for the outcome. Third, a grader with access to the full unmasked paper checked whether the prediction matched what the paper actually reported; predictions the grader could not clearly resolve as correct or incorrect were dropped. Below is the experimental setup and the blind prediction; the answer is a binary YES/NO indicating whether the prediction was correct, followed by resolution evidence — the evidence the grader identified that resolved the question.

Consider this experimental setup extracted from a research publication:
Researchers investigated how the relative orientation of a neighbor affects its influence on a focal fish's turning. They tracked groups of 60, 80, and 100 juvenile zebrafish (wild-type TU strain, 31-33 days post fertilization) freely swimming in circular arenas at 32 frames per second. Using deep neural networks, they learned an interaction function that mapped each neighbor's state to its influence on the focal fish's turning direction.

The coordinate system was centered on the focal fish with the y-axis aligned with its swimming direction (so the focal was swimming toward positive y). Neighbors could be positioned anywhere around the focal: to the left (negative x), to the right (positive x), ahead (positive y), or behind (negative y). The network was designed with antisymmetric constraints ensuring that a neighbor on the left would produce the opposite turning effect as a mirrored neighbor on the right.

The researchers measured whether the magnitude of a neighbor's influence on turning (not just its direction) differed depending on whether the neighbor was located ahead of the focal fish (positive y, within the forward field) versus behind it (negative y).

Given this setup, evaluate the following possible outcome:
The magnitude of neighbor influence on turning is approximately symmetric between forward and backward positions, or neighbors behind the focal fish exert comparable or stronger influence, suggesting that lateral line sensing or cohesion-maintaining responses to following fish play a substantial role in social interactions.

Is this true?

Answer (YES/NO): NO